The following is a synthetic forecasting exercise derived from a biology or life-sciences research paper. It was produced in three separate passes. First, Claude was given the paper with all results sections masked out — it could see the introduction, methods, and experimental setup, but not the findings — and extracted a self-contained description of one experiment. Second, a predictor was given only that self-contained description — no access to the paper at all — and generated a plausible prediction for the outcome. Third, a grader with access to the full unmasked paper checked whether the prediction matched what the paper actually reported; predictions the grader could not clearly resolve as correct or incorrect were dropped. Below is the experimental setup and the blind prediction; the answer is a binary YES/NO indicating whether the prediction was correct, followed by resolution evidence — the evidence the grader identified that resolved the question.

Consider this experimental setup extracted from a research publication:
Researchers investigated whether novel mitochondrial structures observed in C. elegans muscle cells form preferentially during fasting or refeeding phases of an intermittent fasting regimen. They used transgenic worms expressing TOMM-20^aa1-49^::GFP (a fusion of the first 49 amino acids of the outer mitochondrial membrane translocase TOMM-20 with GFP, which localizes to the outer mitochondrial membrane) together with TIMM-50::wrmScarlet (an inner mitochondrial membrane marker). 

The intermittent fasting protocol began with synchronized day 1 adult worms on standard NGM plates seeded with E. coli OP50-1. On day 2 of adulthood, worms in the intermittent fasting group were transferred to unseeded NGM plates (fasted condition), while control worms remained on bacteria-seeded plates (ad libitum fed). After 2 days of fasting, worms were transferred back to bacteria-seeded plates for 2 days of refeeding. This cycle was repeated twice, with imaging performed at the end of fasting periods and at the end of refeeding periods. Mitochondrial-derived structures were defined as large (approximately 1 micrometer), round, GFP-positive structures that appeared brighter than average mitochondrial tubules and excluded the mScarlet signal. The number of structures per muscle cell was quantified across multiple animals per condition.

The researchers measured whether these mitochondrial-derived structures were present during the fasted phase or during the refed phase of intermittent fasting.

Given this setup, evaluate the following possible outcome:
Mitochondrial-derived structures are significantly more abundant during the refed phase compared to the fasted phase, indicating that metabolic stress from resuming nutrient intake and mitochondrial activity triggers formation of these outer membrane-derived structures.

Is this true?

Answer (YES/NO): YES